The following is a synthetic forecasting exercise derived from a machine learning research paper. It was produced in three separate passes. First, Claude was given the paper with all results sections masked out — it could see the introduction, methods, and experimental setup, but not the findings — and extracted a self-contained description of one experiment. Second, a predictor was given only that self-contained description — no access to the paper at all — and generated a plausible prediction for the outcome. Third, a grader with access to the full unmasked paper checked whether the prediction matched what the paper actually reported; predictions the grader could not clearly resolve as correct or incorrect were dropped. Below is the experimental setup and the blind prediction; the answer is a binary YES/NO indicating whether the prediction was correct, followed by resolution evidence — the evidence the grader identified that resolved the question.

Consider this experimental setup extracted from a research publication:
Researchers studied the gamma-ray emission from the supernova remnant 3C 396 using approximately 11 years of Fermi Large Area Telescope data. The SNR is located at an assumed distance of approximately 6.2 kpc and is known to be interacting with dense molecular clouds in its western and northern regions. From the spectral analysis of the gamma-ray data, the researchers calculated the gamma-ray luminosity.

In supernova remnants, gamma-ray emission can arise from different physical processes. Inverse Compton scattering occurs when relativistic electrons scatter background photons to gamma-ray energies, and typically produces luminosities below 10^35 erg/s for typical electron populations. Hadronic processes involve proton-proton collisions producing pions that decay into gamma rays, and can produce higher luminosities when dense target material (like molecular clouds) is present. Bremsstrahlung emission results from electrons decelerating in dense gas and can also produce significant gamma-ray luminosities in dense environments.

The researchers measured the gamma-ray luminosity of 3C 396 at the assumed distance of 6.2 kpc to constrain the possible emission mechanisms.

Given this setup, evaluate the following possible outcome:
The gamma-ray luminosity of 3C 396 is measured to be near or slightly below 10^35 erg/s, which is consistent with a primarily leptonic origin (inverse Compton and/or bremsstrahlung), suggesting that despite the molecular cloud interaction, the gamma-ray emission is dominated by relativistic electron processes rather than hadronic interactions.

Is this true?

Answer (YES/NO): NO